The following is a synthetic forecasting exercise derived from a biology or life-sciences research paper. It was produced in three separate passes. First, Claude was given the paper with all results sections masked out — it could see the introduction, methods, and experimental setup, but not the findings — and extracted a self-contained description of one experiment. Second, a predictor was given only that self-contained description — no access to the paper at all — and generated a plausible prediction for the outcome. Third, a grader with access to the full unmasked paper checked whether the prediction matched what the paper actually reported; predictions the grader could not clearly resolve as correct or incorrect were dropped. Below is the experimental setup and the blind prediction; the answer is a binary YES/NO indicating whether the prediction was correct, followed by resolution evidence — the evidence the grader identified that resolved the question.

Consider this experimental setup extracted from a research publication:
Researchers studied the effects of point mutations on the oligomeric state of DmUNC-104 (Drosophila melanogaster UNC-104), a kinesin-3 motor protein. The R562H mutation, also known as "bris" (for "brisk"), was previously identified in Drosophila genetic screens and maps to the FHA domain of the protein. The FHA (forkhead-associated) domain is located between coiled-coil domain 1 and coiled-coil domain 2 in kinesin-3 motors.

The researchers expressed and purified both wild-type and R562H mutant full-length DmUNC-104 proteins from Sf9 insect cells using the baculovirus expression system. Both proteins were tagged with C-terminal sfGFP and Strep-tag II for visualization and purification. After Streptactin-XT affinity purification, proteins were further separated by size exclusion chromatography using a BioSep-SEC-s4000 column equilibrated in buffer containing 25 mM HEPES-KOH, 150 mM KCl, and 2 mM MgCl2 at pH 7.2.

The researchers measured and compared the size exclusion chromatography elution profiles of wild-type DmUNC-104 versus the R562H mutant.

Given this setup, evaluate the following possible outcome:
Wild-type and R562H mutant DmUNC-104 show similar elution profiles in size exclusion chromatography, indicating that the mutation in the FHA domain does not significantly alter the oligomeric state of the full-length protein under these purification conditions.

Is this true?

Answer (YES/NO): NO